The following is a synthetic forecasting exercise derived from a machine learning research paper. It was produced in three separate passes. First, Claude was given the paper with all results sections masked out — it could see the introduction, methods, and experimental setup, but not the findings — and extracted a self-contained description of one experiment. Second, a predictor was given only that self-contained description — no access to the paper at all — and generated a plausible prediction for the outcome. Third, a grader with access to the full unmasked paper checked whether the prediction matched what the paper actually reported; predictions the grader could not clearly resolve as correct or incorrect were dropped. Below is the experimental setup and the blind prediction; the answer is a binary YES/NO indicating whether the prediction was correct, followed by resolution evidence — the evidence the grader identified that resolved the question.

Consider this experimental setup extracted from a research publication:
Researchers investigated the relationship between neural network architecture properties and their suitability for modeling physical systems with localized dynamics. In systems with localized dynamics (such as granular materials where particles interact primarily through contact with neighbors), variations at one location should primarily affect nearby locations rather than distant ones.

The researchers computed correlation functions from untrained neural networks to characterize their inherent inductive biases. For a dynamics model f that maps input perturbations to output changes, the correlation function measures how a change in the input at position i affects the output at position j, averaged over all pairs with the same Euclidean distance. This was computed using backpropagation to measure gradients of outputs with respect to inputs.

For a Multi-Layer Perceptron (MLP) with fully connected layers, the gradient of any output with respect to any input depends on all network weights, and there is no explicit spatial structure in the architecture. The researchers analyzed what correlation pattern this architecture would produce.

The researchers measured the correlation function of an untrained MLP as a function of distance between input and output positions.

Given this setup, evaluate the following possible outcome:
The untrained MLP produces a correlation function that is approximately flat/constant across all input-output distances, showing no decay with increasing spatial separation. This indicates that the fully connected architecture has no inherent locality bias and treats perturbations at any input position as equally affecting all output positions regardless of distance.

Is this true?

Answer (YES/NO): YES